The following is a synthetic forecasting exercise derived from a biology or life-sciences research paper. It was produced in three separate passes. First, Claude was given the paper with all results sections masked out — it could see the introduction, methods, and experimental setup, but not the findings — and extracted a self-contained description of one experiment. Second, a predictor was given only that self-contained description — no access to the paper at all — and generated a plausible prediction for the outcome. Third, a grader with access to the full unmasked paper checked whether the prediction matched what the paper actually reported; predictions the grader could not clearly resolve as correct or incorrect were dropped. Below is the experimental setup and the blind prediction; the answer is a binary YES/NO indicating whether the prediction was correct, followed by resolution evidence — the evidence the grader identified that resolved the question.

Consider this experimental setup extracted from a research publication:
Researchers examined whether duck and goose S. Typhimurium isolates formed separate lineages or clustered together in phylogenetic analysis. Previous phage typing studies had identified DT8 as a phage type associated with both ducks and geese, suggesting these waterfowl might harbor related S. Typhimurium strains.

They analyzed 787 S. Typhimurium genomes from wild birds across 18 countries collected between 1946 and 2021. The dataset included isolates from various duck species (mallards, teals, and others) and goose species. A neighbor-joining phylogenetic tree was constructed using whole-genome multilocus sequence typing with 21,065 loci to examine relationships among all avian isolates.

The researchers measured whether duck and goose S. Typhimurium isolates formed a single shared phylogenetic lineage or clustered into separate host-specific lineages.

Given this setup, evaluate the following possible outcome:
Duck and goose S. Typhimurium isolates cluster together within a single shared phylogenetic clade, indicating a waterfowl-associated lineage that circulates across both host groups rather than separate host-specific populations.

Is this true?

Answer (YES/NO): YES